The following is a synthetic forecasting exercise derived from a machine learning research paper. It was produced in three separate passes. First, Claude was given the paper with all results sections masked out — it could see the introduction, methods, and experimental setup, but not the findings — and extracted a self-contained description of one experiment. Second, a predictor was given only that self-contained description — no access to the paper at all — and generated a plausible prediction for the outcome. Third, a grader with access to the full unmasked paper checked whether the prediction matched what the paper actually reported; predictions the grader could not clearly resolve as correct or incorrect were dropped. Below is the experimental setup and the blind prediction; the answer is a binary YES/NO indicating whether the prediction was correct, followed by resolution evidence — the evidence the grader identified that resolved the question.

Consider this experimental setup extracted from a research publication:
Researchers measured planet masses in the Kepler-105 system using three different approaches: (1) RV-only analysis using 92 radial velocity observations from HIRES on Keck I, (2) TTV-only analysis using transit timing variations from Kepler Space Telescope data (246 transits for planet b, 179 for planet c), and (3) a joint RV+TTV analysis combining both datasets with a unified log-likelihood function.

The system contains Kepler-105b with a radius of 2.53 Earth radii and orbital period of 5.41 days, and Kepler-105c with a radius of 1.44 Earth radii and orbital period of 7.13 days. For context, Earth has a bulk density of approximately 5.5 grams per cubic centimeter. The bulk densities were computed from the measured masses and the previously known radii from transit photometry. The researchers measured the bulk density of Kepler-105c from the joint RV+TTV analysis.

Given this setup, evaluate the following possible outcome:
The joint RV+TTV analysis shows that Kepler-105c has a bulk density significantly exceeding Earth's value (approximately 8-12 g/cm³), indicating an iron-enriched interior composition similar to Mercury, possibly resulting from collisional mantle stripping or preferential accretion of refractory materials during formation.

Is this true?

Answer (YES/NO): NO